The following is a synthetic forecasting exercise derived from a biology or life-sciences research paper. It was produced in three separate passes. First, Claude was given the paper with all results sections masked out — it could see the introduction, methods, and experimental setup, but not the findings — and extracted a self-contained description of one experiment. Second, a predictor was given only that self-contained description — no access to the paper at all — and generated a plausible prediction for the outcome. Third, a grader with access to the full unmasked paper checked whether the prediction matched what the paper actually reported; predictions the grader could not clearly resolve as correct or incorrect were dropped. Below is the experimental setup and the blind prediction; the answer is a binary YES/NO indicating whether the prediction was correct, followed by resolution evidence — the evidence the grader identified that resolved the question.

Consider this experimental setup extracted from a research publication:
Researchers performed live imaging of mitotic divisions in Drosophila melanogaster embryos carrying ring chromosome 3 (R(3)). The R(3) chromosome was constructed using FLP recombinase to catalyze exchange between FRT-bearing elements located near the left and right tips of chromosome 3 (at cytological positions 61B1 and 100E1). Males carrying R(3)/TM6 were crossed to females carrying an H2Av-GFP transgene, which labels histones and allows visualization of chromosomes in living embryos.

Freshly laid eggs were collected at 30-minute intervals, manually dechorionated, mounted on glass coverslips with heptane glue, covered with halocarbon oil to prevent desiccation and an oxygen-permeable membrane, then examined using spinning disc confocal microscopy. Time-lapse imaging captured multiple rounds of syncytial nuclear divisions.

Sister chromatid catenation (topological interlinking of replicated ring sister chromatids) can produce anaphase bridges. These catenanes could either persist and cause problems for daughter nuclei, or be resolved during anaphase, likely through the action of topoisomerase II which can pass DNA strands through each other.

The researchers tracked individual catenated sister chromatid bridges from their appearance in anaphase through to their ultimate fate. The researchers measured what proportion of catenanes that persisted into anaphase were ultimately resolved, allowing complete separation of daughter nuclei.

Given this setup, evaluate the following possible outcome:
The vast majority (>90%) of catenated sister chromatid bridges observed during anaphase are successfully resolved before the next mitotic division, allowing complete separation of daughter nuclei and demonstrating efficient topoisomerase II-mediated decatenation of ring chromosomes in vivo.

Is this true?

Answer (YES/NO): NO